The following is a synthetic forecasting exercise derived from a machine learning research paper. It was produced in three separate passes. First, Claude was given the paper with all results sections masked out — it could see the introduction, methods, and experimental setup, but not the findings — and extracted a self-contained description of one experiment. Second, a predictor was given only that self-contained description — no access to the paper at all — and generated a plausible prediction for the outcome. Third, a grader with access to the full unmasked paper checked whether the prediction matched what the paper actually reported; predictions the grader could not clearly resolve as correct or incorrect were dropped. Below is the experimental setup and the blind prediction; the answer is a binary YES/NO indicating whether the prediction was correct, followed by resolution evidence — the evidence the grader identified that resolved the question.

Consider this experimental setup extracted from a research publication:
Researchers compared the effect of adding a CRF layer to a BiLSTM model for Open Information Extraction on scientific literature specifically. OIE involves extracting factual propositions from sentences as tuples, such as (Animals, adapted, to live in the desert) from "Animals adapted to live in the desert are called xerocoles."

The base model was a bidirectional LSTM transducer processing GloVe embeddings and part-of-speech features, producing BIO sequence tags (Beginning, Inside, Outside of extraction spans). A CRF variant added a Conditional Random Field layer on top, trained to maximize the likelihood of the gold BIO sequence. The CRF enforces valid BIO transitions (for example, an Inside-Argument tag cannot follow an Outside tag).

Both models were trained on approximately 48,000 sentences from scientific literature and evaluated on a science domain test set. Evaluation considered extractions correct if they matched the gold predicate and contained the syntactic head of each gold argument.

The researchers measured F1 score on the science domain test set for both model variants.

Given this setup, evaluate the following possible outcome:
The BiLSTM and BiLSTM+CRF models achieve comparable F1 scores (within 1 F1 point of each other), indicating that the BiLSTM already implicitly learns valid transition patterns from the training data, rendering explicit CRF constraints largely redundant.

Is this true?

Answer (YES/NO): NO